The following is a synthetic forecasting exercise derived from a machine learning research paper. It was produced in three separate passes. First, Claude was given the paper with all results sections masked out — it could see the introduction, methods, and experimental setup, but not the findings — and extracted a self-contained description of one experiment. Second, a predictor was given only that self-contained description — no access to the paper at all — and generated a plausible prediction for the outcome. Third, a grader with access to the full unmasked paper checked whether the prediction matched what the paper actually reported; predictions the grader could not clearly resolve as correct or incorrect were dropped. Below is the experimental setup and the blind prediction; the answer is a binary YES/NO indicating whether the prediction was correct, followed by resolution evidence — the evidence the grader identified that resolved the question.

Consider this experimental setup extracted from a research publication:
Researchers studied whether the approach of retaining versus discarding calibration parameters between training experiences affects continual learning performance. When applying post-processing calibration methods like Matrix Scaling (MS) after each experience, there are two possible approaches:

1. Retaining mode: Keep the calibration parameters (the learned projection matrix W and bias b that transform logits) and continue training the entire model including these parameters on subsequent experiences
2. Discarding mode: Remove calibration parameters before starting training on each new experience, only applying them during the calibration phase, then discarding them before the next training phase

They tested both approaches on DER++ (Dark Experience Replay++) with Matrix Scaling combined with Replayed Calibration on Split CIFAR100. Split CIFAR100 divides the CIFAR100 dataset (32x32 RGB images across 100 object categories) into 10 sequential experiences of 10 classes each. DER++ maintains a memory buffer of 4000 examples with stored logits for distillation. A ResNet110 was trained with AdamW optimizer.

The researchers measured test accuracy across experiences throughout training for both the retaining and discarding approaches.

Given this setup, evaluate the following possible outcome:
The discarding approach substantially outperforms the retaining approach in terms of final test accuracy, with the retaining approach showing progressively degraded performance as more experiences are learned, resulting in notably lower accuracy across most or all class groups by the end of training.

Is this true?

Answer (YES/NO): NO